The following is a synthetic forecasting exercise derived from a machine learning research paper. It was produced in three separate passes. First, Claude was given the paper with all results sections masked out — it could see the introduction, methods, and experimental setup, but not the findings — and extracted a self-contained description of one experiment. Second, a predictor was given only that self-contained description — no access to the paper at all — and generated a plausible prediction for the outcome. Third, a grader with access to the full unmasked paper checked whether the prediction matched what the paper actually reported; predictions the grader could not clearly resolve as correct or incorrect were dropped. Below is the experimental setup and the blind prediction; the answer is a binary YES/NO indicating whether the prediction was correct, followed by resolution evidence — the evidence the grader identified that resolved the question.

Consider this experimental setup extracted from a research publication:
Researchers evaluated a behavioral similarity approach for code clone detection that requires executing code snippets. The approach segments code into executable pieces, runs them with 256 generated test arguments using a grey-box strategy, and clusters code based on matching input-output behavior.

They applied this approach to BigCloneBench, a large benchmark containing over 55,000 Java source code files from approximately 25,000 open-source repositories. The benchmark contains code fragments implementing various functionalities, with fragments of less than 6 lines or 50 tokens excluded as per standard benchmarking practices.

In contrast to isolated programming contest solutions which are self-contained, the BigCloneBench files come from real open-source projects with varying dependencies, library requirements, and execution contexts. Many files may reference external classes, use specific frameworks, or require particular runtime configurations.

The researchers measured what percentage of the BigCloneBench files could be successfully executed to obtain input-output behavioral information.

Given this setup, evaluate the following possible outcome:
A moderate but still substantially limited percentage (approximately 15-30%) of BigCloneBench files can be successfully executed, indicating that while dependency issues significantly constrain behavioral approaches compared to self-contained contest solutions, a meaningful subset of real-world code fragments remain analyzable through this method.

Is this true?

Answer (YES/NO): NO